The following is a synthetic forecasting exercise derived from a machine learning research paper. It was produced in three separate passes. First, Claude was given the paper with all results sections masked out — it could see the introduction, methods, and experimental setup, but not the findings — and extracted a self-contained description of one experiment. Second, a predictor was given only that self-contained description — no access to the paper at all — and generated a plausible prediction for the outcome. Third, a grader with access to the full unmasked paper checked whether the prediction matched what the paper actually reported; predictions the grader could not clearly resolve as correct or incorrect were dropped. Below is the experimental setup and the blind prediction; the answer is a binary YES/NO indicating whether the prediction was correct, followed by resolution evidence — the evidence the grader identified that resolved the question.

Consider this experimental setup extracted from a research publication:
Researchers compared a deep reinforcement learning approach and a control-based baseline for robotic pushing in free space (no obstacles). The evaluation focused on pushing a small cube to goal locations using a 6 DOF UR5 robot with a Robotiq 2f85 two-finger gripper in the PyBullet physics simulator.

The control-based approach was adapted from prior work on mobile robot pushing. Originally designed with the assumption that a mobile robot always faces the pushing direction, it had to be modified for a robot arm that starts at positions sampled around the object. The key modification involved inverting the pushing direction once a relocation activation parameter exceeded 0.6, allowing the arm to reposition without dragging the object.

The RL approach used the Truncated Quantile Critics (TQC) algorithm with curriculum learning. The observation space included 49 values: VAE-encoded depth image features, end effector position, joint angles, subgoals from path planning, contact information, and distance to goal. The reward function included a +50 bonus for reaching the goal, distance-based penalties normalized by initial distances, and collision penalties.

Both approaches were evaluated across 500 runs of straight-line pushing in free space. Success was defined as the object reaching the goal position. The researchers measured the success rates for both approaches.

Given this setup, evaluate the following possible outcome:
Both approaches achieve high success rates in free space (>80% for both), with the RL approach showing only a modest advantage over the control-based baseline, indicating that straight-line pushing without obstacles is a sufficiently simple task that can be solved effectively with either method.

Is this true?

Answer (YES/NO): YES